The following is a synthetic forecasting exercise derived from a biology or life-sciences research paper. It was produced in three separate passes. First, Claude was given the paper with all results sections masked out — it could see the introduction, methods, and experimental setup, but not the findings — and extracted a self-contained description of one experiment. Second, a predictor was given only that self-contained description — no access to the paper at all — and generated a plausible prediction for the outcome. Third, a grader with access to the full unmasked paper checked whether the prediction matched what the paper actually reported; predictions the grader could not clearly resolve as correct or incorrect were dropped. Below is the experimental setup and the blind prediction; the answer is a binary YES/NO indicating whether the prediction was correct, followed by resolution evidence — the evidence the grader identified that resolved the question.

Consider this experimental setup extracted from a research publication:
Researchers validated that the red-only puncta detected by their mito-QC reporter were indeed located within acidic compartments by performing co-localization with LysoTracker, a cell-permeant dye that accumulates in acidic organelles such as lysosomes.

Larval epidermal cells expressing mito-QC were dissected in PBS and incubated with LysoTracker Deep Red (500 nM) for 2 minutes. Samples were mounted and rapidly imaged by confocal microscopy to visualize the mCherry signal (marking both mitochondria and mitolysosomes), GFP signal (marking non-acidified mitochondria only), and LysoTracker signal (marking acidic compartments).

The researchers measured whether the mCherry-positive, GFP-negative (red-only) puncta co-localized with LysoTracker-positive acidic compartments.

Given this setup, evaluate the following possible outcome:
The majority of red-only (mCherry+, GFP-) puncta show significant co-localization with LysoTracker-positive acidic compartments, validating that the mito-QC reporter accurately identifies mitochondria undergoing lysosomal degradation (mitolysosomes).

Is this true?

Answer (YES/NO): YES